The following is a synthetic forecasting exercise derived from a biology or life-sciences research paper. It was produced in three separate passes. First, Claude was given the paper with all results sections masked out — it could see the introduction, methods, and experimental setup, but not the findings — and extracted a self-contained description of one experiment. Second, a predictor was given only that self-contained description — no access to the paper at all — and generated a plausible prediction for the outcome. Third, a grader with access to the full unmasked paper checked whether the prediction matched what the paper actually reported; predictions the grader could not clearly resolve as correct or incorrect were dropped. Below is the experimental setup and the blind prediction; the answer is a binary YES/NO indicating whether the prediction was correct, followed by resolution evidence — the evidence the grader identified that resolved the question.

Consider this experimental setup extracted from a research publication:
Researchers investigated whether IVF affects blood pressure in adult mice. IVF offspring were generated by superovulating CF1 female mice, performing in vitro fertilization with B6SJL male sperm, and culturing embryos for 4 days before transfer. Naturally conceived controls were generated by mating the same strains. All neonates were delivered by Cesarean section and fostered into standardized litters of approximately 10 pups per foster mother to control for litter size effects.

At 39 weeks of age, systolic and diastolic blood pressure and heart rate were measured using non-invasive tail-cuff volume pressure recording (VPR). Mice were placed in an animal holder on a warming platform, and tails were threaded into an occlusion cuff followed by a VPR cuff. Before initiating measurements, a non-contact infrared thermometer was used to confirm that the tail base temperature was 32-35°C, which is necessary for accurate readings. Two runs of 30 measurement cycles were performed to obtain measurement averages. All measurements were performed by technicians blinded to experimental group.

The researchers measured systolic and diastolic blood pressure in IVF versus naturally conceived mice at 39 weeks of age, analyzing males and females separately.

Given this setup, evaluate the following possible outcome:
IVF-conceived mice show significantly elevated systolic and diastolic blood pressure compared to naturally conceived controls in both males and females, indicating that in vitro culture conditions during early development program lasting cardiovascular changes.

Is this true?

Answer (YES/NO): NO